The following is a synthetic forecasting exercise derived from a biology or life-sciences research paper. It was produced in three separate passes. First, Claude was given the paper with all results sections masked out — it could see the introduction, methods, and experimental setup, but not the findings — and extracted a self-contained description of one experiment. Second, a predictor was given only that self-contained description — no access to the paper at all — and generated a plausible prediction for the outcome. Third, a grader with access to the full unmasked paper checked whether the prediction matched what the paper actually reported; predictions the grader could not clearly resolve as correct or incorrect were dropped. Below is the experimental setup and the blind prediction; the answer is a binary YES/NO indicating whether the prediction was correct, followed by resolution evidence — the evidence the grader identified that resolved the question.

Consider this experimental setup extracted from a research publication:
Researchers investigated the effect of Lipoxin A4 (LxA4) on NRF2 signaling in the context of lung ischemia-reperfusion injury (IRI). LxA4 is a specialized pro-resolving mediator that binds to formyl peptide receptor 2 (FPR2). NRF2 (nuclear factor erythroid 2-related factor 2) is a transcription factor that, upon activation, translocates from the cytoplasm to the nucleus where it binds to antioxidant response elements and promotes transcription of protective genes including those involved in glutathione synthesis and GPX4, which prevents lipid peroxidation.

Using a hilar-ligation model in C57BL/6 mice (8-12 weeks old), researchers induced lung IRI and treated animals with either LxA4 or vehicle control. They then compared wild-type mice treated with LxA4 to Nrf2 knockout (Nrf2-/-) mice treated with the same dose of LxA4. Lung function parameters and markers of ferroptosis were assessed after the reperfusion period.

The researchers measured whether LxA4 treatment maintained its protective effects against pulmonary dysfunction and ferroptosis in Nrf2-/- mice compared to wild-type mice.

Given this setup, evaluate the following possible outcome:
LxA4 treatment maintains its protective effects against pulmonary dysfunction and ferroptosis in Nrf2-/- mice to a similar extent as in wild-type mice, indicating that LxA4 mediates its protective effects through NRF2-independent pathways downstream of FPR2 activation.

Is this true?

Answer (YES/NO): NO